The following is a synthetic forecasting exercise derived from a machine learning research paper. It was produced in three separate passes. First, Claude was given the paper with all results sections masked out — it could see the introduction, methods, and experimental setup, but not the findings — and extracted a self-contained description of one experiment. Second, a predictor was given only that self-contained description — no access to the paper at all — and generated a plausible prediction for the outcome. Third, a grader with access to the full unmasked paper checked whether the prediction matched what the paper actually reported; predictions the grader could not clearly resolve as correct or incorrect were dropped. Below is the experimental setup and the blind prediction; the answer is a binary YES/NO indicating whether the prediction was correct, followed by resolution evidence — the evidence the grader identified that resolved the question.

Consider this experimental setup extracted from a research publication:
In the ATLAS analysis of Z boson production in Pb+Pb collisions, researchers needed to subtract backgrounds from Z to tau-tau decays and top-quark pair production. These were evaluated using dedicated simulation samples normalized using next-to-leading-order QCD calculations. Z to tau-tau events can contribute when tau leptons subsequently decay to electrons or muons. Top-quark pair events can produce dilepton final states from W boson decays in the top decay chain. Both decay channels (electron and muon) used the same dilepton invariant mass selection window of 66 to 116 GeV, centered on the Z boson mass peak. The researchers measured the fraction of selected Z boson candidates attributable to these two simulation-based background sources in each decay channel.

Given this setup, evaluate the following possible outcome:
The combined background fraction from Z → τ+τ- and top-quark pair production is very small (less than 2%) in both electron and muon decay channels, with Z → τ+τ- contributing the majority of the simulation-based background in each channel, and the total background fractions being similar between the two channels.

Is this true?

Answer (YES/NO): NO